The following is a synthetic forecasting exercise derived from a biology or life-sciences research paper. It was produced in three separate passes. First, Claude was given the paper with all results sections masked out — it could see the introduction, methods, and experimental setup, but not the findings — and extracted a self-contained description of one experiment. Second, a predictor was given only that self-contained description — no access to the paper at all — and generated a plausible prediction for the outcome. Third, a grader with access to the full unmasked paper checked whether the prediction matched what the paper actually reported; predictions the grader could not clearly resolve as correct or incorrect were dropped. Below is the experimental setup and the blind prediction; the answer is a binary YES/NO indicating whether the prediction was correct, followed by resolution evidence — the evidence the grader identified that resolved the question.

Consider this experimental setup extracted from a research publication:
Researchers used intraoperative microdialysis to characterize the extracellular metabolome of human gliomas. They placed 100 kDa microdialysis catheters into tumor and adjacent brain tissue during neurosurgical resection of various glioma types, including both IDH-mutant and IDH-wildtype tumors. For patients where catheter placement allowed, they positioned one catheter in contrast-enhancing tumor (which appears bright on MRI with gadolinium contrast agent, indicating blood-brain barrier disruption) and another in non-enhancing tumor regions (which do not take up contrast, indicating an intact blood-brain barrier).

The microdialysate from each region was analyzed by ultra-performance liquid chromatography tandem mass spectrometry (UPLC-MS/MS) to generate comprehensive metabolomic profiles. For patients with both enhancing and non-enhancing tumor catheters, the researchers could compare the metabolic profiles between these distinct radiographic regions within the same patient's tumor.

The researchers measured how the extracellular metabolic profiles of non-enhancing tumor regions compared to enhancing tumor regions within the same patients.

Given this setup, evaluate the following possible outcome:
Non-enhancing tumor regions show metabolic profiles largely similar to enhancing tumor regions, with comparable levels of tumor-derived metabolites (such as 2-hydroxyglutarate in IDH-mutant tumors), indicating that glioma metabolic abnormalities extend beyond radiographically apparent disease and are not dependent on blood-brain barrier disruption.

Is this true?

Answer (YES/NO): NO